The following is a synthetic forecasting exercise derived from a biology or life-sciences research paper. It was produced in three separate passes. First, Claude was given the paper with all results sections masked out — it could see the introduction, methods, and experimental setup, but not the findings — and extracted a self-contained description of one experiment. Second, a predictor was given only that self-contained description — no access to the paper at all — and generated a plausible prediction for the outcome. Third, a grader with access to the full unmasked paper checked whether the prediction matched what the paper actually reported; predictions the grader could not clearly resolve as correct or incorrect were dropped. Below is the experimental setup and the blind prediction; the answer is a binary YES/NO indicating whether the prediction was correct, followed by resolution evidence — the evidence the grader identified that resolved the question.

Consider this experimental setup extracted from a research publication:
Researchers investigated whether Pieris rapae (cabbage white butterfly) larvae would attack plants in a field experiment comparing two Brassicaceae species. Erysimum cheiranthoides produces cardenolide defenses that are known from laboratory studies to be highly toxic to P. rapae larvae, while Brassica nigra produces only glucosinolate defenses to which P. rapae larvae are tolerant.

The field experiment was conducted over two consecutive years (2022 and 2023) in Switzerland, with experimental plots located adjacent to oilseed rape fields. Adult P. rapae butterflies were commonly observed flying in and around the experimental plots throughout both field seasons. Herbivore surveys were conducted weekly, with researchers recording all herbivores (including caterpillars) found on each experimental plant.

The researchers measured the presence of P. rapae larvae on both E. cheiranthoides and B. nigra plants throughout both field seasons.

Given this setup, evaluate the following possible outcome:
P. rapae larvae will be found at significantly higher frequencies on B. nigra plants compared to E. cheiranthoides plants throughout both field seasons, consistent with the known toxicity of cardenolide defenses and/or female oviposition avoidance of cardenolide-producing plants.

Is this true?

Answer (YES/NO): NO